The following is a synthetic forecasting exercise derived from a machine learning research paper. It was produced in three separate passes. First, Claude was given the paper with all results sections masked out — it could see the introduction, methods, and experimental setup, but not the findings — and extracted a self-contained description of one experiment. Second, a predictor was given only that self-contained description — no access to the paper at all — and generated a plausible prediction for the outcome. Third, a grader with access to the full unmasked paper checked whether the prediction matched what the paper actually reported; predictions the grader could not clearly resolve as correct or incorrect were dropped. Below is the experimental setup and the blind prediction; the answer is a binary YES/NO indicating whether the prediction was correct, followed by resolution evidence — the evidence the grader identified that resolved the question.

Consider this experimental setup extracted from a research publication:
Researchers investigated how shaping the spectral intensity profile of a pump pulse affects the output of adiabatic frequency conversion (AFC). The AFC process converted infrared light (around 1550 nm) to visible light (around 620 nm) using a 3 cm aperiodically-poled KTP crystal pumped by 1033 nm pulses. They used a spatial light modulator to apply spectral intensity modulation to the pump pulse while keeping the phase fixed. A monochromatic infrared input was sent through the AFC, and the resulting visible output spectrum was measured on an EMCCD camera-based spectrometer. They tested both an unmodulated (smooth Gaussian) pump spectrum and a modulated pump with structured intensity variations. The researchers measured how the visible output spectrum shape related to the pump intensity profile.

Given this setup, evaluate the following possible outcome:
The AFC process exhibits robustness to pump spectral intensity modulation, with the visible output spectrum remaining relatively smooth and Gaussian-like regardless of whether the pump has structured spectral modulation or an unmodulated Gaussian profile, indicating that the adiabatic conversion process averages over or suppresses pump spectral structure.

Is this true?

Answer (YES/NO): NO